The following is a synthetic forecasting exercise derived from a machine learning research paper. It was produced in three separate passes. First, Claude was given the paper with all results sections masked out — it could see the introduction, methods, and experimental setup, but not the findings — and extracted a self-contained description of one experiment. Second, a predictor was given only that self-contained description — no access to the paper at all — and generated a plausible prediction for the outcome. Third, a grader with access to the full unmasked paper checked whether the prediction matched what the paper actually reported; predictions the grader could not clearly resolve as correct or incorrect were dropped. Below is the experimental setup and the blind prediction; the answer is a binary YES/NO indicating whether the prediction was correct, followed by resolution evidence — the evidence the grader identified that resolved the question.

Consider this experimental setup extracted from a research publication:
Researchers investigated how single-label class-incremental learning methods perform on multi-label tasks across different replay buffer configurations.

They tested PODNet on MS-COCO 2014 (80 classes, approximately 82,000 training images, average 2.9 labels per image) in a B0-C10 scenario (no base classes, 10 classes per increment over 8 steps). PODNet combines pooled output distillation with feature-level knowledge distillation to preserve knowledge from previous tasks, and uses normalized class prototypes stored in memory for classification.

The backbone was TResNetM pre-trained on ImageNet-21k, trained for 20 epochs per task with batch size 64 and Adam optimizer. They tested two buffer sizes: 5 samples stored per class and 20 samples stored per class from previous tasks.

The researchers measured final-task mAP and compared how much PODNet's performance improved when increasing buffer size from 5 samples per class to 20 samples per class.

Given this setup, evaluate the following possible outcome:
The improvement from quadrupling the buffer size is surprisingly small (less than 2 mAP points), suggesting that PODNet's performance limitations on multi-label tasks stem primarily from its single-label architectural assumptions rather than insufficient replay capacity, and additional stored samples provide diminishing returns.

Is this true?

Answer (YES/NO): NO